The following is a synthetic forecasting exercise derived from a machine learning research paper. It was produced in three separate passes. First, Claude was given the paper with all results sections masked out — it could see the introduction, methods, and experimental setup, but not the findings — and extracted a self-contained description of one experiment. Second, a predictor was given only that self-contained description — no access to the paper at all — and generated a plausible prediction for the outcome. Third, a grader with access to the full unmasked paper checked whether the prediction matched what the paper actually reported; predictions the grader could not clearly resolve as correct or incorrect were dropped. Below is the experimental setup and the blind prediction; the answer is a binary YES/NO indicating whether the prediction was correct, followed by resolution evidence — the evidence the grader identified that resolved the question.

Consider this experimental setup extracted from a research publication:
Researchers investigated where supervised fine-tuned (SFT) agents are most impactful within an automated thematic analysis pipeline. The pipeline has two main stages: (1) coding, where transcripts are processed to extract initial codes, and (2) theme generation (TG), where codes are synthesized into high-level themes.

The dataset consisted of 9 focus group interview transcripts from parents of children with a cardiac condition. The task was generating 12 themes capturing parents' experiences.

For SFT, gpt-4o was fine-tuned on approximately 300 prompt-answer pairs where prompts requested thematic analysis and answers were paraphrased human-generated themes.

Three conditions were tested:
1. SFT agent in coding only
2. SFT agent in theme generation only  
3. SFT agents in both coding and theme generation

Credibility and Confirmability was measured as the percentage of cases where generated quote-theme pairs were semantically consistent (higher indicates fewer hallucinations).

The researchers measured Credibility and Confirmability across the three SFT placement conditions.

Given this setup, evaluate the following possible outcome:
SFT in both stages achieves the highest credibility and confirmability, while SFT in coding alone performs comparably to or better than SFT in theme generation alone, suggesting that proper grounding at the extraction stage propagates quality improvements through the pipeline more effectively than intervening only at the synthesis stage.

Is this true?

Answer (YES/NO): NO